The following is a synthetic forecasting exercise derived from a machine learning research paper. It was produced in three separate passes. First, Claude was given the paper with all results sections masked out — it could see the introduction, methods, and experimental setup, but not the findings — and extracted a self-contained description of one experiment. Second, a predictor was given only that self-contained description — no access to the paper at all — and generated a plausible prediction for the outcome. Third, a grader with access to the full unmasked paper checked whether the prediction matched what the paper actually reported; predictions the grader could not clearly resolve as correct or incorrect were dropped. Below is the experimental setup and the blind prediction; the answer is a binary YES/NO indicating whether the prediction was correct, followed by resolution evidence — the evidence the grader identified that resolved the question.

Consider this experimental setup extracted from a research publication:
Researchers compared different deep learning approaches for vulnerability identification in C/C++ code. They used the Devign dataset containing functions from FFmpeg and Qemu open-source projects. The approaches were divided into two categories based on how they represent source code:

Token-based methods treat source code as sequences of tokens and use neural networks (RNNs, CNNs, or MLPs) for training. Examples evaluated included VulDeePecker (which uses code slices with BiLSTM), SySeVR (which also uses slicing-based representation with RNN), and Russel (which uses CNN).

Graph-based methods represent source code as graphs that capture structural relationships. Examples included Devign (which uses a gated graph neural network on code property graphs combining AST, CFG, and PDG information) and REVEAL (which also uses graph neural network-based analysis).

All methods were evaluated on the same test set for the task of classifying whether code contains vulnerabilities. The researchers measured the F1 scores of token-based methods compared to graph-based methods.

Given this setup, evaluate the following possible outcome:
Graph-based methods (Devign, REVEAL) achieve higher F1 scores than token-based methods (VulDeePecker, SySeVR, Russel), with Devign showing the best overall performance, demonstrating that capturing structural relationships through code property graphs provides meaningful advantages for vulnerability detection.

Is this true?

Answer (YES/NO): NO